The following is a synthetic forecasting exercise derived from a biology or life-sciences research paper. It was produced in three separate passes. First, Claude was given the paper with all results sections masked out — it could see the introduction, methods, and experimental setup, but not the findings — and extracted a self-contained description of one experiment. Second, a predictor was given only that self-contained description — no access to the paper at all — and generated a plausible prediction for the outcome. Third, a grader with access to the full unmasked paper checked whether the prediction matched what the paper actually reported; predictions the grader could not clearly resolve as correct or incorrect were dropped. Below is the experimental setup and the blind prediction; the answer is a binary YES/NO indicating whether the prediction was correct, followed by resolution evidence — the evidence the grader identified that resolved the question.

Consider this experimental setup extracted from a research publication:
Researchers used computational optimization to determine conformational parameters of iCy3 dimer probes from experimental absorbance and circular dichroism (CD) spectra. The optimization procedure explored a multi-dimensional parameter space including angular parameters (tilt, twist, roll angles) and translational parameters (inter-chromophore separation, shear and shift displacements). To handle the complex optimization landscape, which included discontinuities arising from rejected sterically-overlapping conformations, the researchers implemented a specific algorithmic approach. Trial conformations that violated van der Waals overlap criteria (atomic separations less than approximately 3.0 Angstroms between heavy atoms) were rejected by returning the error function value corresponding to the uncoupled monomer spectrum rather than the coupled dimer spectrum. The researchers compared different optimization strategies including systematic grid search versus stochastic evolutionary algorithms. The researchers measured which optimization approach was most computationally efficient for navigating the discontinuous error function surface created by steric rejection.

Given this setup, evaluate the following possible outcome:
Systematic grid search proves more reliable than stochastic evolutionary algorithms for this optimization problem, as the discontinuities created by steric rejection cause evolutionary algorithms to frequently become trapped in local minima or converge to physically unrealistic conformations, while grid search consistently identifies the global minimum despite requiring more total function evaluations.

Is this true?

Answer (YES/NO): NO